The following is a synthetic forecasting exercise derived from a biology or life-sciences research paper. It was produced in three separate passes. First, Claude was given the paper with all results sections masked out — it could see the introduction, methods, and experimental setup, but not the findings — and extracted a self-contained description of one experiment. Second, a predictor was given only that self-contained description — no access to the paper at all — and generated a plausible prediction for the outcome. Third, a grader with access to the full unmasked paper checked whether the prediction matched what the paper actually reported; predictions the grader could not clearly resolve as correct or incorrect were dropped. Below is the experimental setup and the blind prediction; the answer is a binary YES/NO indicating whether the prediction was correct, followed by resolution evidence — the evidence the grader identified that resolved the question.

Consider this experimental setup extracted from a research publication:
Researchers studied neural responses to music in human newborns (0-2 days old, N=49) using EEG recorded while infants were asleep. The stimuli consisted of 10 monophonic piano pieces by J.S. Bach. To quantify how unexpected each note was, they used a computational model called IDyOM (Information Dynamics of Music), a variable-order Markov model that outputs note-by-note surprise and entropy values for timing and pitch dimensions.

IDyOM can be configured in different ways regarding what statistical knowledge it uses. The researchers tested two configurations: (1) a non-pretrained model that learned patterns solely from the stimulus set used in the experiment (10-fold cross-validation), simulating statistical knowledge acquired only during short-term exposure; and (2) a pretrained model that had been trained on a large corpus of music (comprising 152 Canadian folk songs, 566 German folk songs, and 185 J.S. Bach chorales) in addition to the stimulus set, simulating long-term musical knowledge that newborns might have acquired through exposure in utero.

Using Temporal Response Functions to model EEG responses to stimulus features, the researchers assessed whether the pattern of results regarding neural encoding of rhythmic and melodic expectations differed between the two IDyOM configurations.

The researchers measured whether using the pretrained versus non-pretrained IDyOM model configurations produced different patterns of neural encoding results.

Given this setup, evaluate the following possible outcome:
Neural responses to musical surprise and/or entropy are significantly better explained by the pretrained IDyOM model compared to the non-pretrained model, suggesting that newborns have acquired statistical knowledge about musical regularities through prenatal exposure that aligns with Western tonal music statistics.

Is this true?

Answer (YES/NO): NO